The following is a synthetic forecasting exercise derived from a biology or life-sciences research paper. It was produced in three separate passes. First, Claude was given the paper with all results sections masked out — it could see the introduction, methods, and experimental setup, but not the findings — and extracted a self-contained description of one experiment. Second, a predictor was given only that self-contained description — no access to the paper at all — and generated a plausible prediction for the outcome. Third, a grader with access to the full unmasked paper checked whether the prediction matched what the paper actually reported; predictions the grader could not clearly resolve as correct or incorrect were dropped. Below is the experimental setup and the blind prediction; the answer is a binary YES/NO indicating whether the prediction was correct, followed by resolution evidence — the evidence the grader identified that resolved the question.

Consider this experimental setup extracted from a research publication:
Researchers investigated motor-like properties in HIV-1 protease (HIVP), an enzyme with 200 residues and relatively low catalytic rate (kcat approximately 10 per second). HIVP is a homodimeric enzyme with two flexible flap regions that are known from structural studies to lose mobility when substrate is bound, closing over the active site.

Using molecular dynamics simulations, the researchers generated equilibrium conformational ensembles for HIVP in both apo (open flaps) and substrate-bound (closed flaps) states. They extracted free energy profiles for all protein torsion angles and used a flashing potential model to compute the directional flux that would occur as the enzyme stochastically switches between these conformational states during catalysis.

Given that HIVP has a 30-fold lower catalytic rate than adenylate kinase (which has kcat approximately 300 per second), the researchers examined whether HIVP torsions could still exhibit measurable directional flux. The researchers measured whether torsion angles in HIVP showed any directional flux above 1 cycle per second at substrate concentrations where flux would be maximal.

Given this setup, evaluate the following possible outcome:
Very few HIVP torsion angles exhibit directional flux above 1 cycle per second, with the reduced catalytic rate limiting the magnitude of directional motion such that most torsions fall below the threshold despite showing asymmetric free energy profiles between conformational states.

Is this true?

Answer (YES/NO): YES